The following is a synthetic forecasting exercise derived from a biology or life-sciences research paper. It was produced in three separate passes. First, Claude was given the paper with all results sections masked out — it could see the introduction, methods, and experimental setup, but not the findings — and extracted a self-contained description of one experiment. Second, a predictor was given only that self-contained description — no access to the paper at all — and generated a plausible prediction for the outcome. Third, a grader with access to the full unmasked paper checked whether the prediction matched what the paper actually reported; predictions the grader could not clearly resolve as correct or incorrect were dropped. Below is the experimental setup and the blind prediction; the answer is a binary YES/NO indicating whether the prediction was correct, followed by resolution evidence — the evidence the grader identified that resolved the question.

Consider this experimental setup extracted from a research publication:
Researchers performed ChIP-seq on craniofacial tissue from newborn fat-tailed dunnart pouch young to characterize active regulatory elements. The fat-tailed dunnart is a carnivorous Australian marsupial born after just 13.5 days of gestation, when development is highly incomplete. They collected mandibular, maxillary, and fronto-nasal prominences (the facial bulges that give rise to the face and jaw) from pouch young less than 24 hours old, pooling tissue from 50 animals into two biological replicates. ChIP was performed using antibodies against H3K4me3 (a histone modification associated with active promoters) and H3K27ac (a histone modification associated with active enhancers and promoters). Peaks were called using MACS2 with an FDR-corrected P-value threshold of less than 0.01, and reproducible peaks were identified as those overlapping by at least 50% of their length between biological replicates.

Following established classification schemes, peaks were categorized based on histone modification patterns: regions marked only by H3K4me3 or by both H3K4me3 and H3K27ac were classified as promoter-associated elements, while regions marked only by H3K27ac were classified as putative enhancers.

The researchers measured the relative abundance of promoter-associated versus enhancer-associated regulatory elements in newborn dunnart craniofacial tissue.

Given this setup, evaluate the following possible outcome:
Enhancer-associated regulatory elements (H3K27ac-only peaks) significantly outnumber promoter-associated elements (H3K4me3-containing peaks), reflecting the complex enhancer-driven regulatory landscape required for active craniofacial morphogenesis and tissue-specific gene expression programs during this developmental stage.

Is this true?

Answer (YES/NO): NO